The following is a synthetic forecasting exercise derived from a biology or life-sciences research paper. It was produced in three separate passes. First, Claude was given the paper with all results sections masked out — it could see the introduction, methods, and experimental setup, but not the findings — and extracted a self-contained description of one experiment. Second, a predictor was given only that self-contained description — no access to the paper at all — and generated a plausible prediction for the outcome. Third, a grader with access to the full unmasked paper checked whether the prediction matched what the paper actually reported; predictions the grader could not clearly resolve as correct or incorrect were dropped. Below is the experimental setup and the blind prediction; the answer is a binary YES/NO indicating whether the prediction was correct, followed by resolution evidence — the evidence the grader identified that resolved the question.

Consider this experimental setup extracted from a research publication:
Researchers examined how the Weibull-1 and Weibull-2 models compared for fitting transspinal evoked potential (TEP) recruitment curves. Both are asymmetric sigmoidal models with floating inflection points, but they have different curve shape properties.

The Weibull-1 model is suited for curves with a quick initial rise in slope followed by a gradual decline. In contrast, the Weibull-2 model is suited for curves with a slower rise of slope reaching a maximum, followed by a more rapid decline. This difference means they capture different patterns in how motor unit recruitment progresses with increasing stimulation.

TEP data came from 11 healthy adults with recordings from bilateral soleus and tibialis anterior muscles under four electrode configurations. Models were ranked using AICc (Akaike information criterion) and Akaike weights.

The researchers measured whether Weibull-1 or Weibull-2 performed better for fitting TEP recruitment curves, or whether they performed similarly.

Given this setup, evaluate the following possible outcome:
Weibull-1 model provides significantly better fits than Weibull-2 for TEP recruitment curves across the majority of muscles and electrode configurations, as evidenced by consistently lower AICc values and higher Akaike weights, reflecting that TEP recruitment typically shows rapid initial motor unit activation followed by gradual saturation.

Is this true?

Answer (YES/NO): NO